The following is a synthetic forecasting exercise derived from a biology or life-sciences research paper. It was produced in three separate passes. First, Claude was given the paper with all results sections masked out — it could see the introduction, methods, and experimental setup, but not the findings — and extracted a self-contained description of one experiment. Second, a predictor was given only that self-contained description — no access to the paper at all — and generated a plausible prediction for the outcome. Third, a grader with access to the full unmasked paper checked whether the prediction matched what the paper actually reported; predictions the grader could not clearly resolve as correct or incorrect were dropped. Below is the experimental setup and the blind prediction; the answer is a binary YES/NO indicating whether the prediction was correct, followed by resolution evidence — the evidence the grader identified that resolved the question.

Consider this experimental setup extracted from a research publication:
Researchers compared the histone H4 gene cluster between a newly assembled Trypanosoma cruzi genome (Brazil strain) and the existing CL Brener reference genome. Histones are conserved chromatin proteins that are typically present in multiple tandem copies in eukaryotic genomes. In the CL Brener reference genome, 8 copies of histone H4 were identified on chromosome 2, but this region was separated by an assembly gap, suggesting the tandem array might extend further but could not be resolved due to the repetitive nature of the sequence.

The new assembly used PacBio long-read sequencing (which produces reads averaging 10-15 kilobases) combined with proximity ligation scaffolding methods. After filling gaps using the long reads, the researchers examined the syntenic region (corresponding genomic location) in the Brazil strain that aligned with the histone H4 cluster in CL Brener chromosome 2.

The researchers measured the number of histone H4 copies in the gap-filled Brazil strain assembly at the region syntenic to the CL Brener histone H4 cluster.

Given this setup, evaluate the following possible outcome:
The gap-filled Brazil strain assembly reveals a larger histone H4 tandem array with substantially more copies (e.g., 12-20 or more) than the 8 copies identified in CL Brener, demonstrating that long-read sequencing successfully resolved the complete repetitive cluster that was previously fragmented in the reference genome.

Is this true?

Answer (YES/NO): YES